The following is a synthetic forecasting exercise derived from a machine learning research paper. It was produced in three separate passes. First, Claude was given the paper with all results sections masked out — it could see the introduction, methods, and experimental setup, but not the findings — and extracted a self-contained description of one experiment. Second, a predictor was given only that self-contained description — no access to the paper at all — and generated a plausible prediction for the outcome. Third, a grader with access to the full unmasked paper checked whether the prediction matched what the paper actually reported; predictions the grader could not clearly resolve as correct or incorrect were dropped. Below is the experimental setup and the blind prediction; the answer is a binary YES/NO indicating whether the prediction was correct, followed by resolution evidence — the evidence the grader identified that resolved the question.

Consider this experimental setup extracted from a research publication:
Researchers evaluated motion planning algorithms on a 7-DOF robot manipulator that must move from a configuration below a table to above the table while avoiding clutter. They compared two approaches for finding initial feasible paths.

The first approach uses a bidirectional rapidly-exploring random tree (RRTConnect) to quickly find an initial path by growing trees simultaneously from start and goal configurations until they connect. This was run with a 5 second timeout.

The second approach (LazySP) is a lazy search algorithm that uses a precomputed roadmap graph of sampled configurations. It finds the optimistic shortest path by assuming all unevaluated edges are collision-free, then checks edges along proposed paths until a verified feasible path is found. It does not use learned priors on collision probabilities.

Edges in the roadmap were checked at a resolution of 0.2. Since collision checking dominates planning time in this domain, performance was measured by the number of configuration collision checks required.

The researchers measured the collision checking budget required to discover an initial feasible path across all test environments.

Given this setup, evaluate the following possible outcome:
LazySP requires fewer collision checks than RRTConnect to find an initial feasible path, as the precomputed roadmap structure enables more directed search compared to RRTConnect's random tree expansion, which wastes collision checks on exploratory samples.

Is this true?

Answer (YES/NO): NO